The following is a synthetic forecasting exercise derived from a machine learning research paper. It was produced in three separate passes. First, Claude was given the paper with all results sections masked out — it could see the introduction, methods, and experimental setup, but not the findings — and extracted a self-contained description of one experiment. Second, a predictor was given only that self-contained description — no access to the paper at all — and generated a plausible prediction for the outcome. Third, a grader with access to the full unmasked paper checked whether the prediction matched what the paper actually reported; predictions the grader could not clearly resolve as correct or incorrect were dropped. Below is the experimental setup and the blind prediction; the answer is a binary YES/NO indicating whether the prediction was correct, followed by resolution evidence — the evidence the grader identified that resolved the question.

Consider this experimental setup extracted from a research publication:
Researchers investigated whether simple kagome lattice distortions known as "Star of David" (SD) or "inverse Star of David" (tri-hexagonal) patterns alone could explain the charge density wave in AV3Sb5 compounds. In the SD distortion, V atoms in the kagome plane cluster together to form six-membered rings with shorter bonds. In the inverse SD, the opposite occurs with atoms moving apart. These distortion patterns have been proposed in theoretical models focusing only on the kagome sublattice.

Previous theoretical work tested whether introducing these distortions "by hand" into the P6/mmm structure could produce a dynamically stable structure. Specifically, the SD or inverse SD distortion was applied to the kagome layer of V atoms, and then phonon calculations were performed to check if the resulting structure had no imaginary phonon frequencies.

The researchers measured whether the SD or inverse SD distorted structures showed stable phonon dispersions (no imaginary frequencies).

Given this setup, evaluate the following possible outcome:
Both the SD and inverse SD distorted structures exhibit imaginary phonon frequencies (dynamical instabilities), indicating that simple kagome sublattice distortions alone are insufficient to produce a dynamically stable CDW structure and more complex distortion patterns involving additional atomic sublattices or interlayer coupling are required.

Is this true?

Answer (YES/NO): NO